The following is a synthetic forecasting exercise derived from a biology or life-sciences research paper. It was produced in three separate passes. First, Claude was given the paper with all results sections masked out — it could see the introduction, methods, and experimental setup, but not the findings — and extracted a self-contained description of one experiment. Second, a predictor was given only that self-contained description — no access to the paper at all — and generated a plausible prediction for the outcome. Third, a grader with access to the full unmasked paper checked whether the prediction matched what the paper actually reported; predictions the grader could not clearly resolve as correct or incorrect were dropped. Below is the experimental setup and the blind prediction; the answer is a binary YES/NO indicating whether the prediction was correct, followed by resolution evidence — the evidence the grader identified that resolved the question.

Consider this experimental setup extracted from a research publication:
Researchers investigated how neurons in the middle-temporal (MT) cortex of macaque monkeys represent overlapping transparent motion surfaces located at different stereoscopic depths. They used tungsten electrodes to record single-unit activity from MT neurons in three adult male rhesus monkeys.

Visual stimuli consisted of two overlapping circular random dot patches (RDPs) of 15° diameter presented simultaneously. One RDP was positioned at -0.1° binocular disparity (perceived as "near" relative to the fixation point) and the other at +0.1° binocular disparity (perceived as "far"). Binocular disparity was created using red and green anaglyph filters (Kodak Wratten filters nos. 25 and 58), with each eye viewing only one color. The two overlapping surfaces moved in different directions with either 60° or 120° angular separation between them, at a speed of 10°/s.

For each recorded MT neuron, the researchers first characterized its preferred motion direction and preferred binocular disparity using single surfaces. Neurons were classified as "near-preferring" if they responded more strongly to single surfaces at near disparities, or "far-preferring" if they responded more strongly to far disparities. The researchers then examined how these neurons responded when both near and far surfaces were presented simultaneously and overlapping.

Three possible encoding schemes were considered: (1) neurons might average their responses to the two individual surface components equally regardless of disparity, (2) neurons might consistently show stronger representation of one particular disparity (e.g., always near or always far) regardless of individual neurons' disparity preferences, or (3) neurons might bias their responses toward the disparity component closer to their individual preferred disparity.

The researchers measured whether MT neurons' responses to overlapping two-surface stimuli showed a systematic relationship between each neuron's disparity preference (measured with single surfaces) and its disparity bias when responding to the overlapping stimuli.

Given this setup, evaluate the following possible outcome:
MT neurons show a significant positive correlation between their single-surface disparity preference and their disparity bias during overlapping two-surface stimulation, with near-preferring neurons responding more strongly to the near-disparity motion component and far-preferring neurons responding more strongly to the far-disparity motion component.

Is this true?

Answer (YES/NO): NO